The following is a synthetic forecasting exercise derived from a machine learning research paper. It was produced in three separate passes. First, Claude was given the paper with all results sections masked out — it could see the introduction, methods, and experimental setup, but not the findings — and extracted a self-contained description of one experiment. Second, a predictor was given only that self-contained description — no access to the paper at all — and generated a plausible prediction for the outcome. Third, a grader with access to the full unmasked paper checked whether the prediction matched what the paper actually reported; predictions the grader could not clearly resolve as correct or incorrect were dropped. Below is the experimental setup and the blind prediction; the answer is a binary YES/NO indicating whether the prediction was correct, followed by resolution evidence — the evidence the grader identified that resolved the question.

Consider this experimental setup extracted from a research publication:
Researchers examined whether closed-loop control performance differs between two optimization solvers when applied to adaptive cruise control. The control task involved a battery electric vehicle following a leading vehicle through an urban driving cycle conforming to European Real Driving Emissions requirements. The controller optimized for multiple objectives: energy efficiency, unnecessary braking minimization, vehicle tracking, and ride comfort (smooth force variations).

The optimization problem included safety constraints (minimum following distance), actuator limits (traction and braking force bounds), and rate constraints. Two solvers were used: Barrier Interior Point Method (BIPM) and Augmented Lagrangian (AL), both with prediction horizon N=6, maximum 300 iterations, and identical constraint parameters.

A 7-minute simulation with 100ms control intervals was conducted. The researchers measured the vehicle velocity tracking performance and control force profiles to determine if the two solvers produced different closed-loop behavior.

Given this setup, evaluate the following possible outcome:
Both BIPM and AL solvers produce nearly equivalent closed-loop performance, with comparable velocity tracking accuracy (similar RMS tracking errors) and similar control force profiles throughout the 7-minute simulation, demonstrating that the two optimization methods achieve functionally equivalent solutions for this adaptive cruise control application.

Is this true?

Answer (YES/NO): YES